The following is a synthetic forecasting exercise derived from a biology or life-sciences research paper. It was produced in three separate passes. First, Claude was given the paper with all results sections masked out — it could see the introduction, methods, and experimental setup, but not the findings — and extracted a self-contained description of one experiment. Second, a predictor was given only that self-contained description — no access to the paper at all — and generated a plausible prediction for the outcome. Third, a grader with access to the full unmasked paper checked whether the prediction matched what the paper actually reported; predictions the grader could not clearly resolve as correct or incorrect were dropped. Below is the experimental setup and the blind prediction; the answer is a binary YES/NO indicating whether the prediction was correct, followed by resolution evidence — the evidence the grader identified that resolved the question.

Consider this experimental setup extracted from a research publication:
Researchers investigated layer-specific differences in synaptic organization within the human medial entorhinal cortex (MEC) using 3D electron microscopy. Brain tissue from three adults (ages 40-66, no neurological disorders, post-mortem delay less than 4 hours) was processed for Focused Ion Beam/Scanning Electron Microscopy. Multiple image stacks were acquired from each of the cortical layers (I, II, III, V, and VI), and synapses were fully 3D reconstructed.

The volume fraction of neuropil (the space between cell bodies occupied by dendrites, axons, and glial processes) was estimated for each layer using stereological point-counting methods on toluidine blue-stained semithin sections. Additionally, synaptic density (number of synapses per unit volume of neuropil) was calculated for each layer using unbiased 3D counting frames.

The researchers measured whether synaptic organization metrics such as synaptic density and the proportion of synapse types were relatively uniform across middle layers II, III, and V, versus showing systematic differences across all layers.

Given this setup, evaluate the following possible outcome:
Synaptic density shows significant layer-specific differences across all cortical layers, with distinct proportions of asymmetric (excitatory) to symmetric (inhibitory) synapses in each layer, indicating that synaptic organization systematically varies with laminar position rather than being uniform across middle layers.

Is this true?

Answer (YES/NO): NO